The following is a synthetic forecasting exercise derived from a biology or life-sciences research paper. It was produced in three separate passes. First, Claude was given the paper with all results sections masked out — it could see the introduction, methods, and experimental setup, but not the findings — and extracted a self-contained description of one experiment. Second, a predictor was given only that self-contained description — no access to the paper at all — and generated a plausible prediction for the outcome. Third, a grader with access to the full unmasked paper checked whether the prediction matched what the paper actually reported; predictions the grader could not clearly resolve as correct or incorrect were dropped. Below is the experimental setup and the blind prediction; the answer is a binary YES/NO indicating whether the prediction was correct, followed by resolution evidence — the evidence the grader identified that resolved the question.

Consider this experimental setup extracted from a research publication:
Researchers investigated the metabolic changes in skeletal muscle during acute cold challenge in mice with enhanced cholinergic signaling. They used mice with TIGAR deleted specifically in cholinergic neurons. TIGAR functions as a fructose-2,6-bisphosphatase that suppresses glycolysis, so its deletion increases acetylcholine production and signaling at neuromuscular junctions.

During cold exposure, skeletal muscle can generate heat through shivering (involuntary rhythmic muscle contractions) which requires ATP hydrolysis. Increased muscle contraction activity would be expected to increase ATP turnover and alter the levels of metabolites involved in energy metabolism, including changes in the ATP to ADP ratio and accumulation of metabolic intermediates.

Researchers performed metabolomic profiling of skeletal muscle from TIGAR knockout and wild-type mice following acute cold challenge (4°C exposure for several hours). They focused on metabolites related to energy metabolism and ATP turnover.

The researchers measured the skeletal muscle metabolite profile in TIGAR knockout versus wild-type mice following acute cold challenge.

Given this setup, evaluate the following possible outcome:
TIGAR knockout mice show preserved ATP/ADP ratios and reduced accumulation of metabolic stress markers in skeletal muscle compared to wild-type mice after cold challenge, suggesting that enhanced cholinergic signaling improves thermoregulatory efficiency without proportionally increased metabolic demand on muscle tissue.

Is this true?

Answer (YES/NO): NO